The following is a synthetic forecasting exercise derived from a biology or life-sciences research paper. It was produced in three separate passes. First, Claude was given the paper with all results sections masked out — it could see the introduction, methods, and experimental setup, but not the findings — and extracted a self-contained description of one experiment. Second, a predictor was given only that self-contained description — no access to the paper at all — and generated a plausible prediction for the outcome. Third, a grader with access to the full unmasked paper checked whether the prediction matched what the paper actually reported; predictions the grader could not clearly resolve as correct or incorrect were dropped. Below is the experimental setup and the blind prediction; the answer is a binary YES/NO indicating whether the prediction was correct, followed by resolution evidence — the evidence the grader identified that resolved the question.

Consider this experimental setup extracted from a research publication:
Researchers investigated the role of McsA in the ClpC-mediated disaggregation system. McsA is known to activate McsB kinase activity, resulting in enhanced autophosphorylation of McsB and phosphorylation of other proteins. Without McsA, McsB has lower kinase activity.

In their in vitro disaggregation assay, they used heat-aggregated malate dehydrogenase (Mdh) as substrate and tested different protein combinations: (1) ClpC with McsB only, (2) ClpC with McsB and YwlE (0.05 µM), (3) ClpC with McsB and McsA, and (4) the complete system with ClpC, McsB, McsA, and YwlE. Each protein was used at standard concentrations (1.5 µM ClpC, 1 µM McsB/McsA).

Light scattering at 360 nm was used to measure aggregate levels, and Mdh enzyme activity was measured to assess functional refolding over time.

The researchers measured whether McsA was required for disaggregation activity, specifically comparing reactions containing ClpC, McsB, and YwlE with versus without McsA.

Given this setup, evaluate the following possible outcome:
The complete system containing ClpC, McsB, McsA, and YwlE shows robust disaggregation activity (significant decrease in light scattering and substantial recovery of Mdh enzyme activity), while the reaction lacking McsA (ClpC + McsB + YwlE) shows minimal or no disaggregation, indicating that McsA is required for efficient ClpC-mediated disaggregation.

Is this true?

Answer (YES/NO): YES